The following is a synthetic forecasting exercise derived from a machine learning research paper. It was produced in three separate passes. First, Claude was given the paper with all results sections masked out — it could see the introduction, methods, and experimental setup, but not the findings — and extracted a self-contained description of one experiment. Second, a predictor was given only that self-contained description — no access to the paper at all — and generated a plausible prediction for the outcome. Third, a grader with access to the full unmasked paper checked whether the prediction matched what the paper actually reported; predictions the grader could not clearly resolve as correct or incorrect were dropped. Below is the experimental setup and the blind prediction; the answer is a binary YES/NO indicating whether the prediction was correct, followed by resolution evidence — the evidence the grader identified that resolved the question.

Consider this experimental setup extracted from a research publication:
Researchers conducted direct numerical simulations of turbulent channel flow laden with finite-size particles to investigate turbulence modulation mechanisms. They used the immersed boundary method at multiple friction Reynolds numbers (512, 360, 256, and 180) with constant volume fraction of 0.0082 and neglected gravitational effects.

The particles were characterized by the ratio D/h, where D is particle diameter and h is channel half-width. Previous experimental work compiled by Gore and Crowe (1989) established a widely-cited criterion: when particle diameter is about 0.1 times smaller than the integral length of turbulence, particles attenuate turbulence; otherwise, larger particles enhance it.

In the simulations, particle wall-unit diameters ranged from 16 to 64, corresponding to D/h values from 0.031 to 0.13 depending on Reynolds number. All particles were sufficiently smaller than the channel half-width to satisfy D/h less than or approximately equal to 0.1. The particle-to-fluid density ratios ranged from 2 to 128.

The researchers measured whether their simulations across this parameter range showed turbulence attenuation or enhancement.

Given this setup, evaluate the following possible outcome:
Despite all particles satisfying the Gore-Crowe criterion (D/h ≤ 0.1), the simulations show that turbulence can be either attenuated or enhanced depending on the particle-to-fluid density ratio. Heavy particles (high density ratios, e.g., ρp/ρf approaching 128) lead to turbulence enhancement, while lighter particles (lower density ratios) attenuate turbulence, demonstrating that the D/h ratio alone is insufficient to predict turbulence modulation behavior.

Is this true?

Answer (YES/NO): NO